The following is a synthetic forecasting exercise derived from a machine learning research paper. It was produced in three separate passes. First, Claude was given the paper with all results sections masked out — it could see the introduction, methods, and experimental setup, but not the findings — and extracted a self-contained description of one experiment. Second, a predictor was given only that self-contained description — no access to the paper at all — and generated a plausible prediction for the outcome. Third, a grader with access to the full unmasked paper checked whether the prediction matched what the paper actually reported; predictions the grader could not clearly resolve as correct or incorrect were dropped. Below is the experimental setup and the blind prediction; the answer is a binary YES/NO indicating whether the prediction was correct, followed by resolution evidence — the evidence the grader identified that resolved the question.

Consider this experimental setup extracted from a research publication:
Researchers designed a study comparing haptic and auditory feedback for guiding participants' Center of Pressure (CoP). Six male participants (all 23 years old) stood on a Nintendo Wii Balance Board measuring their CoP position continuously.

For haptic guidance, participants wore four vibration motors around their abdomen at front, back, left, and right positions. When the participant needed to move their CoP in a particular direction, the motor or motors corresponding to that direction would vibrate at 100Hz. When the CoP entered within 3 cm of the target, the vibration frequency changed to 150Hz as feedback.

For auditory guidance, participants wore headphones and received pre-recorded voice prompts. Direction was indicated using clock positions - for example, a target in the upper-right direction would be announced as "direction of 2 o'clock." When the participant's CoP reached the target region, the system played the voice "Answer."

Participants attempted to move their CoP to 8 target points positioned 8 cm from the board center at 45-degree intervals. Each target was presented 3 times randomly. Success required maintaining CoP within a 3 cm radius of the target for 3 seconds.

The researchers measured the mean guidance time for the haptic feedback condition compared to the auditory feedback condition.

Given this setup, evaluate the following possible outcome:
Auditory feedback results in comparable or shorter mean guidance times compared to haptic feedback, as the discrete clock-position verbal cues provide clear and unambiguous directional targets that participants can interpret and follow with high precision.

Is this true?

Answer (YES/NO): NO